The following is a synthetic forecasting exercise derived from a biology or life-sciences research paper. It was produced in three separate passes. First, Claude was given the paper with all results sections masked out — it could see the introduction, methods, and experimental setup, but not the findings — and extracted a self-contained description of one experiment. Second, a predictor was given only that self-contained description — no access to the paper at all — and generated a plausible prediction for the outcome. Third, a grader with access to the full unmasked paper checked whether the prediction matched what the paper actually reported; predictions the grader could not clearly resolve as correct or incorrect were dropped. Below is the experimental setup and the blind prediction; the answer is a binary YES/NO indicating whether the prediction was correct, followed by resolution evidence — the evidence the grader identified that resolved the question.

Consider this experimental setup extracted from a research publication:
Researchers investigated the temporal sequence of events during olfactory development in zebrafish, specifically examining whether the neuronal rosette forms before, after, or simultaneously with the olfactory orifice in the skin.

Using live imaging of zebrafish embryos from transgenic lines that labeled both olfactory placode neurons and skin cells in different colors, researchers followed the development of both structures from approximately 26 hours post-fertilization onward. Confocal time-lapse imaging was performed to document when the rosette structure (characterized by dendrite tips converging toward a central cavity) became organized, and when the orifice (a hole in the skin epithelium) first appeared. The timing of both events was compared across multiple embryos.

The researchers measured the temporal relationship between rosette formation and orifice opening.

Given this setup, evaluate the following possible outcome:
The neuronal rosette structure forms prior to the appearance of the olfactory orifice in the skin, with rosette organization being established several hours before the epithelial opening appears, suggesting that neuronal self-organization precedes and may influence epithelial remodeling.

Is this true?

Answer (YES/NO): YES